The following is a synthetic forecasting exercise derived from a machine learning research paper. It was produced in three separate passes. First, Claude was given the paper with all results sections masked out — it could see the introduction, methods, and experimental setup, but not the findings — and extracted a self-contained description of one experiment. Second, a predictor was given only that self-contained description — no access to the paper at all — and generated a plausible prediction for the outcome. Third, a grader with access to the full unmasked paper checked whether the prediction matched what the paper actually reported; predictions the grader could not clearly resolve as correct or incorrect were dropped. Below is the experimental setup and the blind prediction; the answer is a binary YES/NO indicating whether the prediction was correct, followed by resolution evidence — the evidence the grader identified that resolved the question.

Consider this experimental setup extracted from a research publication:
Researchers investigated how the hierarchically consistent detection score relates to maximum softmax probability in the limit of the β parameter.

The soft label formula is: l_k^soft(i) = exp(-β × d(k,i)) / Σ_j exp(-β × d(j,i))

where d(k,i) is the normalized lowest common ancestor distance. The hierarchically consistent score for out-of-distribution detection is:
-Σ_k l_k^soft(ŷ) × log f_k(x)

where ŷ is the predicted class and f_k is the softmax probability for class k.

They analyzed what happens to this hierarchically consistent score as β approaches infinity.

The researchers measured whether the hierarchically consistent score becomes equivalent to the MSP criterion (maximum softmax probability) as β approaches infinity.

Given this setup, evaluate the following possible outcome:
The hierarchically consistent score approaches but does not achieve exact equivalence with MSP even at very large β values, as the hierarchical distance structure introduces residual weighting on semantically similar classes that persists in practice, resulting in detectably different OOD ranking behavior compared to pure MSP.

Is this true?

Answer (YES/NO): NO